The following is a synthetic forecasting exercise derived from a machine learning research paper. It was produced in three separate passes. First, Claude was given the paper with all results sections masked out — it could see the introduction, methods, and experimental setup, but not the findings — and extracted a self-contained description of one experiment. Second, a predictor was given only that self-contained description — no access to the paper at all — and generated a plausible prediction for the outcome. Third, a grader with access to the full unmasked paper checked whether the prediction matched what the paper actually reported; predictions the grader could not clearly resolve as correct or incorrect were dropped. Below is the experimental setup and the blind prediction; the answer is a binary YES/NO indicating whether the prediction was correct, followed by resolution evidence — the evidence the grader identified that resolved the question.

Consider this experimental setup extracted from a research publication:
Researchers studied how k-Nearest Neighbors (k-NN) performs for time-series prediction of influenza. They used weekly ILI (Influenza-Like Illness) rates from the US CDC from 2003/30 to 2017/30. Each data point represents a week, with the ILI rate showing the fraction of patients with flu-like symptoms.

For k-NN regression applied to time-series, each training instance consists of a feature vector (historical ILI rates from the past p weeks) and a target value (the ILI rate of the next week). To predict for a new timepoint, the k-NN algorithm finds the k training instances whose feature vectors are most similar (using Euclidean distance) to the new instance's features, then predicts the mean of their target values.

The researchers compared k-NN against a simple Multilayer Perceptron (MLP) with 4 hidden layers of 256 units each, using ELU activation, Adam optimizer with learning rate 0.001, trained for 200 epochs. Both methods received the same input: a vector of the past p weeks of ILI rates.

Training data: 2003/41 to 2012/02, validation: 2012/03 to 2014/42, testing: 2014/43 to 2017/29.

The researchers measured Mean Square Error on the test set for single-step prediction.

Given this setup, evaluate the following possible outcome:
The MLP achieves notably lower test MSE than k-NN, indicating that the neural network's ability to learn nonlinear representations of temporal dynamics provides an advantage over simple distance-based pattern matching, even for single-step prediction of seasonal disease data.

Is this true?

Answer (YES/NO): YES